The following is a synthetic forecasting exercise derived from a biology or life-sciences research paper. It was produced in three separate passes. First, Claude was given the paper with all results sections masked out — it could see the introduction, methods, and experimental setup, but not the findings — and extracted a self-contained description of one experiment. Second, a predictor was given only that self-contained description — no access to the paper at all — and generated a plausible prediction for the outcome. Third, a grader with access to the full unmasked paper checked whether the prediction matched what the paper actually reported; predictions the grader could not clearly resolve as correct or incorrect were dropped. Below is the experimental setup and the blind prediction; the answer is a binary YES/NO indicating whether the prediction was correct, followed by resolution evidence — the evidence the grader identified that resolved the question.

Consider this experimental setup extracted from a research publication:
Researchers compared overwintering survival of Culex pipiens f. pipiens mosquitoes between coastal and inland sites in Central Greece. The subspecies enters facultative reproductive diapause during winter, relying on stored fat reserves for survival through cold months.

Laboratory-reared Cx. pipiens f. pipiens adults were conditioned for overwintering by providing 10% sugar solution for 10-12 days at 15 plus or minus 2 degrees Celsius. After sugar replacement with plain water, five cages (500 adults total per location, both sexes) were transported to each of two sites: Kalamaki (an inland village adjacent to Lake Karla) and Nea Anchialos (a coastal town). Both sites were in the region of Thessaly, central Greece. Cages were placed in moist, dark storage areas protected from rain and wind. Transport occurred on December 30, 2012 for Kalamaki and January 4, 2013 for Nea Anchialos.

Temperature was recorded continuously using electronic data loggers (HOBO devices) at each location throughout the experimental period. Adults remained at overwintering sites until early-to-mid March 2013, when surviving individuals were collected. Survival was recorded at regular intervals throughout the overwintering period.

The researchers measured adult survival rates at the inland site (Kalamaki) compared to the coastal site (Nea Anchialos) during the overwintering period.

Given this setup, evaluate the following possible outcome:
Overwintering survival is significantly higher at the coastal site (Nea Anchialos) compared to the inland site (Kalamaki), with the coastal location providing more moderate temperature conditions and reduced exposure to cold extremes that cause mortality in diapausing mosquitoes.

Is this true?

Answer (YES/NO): NO